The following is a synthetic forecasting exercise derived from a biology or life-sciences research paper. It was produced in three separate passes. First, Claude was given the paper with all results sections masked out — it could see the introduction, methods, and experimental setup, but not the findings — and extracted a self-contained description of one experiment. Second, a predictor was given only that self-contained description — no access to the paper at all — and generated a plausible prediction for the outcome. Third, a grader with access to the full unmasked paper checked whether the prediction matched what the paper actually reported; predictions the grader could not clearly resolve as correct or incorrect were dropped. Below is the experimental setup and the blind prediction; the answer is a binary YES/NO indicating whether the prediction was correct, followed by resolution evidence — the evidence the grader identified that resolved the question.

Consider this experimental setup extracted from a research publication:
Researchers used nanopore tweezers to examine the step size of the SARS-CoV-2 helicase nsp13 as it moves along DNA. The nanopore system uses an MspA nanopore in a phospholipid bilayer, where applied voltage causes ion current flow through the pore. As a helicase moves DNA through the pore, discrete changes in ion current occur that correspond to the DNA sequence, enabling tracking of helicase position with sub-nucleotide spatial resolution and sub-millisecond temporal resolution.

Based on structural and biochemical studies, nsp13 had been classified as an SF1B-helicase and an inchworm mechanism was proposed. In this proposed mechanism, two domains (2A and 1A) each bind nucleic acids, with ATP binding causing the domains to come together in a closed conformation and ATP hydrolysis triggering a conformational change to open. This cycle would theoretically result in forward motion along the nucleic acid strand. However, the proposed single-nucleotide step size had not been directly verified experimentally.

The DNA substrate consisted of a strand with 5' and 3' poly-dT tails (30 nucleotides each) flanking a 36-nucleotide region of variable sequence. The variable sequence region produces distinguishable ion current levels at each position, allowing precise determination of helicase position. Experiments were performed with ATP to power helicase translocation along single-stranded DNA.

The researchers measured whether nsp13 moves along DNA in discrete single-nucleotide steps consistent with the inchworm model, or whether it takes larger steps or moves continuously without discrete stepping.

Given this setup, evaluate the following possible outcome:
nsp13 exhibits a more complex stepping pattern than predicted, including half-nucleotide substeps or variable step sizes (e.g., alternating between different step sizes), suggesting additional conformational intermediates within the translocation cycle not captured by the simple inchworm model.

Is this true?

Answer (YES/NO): NO